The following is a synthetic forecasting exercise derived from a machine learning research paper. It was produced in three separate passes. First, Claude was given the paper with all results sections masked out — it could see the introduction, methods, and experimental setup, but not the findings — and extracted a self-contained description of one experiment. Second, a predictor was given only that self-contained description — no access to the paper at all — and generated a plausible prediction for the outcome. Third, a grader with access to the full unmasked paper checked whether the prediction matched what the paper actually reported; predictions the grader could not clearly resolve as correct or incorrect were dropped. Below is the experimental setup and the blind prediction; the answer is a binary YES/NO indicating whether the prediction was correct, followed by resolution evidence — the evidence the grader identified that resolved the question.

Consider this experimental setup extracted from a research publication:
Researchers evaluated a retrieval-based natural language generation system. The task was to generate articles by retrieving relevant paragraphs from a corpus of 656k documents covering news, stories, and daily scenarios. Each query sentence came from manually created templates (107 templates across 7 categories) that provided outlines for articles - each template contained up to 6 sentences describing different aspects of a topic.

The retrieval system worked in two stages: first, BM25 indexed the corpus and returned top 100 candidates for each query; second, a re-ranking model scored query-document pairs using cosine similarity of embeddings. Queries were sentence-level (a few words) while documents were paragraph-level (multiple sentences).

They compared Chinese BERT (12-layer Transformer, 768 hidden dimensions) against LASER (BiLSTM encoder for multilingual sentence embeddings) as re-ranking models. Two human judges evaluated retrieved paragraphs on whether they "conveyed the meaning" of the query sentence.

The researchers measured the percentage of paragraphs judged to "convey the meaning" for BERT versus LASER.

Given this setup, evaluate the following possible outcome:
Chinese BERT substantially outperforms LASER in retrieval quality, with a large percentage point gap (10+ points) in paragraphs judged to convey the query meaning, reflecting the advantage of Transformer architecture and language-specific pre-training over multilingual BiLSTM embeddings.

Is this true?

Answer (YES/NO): NO